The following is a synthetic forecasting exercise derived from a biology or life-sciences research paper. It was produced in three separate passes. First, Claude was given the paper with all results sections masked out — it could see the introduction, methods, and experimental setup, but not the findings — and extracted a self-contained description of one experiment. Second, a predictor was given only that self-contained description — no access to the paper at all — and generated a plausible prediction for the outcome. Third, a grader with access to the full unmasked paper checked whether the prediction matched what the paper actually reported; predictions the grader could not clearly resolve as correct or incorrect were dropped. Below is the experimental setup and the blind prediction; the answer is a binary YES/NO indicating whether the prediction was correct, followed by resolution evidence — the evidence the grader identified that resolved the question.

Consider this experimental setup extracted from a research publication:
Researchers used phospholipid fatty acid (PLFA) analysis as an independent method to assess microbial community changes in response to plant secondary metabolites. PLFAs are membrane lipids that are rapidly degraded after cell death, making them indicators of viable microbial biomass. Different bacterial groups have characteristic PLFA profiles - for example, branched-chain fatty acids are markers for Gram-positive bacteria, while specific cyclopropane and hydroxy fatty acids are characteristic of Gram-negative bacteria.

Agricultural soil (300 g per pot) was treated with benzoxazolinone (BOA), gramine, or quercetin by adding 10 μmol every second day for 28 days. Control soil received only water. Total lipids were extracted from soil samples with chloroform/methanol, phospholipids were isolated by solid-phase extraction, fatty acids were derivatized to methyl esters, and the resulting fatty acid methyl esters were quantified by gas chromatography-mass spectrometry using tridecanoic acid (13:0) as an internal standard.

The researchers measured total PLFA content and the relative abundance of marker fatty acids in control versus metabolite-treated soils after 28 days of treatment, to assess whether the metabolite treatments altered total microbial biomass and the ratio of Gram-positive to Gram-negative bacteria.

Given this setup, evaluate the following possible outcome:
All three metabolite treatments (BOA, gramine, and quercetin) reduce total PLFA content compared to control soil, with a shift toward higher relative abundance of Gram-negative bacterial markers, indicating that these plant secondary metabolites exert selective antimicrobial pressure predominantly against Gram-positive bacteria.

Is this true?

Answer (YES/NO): NO